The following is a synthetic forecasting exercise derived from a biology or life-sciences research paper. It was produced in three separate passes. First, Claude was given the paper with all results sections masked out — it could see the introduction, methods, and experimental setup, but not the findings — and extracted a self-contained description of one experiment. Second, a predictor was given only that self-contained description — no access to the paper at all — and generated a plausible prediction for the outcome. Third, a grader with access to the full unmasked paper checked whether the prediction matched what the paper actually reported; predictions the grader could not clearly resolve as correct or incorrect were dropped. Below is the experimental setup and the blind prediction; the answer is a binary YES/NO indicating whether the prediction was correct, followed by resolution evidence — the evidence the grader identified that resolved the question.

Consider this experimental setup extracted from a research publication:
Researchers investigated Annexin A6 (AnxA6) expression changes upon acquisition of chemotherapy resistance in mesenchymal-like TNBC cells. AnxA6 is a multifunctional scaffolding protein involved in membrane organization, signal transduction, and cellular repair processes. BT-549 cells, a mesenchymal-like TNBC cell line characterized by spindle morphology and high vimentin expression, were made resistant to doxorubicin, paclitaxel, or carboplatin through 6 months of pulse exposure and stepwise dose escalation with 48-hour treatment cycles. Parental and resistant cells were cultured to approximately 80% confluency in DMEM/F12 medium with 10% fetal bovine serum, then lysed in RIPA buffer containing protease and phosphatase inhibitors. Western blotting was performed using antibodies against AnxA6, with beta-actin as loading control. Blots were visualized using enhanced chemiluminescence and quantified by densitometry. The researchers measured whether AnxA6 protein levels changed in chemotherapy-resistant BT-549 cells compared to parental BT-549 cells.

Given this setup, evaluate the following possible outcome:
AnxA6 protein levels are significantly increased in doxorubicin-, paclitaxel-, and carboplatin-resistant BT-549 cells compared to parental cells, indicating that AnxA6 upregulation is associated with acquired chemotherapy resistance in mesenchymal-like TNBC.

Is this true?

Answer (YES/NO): NO